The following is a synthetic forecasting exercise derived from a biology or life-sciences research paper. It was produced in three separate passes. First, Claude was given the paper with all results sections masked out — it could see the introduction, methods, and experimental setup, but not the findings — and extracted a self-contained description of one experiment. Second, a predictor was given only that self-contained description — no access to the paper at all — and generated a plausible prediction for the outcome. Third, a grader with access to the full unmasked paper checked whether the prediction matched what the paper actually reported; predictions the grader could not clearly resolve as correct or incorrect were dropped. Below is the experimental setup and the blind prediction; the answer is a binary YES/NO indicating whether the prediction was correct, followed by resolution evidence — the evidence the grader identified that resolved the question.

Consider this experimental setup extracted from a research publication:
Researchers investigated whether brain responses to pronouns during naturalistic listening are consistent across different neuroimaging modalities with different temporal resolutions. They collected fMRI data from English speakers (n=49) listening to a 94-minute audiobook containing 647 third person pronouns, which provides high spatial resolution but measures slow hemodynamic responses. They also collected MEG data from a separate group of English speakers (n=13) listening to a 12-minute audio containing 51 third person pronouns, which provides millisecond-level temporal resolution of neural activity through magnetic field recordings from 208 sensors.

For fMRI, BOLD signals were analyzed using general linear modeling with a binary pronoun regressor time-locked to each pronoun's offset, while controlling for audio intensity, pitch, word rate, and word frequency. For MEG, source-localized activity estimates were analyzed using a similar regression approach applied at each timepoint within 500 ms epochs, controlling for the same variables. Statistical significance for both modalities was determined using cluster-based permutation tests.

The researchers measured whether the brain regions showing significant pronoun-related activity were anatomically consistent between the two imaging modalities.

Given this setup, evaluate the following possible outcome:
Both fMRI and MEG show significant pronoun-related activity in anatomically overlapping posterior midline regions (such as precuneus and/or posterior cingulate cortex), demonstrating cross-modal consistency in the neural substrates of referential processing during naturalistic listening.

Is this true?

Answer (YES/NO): NO